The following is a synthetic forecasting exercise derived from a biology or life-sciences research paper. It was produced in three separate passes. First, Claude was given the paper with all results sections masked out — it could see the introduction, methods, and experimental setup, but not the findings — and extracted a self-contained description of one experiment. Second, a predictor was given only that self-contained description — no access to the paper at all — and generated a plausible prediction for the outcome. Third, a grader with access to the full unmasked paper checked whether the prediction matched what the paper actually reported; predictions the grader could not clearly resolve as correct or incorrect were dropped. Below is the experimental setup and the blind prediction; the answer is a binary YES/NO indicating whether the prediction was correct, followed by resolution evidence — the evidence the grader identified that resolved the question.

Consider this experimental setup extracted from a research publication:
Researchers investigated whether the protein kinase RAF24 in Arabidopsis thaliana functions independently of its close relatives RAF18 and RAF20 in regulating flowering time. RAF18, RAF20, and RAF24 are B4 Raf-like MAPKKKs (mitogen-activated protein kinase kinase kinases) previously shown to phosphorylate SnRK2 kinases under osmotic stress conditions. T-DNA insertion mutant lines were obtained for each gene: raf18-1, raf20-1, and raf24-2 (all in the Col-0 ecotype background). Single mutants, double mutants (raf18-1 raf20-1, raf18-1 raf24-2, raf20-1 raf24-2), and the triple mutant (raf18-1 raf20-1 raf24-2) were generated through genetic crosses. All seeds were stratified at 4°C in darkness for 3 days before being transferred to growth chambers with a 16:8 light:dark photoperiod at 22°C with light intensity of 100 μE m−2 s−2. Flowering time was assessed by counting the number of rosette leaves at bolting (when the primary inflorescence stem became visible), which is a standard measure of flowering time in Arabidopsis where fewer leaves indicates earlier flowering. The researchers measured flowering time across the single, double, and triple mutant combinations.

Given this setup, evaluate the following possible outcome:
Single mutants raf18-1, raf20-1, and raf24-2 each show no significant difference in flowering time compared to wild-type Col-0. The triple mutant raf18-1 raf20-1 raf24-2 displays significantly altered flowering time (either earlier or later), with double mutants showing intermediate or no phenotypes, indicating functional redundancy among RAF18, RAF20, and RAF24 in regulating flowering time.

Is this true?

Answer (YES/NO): NO